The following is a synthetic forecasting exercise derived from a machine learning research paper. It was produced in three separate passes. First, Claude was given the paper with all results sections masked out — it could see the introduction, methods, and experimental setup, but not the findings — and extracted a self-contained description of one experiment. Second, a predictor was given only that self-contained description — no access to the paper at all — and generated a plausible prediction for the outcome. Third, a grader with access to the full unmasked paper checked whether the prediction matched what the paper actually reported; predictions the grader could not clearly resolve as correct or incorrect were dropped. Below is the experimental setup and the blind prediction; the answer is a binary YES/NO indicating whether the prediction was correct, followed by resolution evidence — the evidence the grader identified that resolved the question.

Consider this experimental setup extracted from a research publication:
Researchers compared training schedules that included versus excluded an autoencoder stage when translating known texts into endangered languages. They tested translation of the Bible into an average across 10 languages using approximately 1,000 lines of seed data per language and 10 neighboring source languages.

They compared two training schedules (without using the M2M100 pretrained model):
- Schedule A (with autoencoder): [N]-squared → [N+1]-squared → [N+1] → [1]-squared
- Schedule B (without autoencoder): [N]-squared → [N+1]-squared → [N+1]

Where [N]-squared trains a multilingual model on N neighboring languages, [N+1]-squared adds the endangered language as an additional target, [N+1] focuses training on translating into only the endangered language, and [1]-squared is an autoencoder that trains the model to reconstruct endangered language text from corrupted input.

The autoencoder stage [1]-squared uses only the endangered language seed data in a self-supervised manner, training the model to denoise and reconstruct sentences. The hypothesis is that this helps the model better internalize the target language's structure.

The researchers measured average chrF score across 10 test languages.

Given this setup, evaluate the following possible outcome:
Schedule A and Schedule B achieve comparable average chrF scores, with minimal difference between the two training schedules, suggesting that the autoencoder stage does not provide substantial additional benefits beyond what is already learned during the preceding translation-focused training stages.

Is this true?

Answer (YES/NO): NO